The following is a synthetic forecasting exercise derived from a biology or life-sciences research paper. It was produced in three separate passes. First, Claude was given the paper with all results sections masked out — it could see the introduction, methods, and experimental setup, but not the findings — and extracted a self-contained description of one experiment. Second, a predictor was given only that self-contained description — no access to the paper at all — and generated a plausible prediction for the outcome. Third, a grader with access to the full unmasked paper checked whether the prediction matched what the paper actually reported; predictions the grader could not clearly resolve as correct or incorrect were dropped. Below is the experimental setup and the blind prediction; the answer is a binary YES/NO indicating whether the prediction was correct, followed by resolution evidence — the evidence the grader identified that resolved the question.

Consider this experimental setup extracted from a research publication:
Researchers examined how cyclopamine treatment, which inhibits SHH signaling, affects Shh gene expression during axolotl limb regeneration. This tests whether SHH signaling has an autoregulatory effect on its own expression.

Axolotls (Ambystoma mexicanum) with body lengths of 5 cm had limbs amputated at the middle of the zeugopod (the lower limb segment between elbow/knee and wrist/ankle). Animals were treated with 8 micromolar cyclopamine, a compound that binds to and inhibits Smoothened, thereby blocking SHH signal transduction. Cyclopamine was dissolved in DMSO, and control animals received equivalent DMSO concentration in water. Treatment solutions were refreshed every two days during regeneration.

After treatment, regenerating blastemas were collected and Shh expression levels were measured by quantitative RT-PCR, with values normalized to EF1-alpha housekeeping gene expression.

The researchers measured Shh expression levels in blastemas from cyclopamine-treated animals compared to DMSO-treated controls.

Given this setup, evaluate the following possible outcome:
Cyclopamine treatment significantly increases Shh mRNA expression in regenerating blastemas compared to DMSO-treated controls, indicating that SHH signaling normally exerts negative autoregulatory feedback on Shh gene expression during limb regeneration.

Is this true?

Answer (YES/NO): NO